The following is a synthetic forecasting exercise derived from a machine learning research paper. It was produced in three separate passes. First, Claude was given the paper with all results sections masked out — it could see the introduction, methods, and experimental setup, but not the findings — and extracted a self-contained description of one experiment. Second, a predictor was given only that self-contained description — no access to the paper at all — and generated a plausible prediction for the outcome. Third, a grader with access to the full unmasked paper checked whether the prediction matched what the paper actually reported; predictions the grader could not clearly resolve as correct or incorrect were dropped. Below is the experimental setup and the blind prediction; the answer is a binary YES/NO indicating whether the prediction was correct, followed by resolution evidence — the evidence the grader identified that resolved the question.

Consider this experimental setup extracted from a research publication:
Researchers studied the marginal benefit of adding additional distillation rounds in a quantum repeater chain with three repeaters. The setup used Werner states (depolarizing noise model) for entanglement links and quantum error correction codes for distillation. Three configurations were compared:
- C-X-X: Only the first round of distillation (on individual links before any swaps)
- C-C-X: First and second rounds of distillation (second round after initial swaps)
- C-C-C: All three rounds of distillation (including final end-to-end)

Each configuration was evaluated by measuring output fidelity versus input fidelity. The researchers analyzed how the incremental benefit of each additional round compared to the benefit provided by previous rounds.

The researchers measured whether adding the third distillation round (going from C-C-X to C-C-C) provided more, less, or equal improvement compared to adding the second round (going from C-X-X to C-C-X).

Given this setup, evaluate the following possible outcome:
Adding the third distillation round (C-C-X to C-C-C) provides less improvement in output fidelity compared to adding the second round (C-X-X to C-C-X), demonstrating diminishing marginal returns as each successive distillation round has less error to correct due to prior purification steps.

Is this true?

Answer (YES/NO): YES